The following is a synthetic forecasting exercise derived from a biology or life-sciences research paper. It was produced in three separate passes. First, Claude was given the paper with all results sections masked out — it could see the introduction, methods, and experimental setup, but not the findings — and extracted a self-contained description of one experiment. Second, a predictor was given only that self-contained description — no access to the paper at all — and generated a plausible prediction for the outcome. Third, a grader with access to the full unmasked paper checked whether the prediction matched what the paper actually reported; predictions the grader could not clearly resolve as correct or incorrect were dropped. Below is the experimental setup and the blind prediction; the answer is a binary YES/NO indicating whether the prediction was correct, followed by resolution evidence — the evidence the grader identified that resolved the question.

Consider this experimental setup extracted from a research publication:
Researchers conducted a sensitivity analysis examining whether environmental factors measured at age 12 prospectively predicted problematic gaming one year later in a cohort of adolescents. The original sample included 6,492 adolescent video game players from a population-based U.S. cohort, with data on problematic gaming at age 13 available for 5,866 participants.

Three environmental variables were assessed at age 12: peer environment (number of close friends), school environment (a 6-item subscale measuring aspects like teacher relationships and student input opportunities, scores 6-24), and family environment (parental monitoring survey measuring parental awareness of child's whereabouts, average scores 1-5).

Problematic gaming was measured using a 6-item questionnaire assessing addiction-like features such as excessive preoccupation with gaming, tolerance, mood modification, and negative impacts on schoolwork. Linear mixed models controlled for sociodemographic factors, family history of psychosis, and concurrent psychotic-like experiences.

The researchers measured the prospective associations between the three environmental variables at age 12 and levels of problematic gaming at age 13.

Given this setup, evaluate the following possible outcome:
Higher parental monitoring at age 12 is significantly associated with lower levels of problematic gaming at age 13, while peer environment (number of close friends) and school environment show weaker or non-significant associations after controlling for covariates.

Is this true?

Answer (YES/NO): NO